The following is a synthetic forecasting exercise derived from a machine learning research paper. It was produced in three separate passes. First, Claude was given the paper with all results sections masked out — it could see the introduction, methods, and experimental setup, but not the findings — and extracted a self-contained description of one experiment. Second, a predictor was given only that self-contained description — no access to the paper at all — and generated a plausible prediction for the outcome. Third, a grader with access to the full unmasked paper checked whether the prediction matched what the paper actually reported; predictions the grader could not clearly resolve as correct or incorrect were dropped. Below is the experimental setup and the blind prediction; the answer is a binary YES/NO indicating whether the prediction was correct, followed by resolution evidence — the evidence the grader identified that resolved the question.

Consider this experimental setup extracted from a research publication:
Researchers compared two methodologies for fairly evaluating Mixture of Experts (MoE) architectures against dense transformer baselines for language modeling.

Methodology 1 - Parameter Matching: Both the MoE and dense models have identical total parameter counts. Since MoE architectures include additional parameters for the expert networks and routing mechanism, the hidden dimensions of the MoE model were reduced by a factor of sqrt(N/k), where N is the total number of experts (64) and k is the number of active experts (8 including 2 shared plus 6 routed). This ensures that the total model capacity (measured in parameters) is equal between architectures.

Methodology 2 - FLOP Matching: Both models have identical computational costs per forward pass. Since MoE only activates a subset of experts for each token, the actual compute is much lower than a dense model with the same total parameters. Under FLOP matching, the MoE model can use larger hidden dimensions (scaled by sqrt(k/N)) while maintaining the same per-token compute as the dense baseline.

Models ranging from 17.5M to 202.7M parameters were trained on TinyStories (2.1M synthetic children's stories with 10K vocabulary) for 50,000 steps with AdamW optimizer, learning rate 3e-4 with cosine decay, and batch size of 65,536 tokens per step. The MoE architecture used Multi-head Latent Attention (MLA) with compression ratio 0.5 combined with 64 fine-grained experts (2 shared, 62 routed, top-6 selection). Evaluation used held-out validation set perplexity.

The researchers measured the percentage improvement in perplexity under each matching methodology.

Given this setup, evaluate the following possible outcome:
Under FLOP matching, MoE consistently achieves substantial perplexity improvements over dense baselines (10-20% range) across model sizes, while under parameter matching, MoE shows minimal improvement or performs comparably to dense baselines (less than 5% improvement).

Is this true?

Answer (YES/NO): NO